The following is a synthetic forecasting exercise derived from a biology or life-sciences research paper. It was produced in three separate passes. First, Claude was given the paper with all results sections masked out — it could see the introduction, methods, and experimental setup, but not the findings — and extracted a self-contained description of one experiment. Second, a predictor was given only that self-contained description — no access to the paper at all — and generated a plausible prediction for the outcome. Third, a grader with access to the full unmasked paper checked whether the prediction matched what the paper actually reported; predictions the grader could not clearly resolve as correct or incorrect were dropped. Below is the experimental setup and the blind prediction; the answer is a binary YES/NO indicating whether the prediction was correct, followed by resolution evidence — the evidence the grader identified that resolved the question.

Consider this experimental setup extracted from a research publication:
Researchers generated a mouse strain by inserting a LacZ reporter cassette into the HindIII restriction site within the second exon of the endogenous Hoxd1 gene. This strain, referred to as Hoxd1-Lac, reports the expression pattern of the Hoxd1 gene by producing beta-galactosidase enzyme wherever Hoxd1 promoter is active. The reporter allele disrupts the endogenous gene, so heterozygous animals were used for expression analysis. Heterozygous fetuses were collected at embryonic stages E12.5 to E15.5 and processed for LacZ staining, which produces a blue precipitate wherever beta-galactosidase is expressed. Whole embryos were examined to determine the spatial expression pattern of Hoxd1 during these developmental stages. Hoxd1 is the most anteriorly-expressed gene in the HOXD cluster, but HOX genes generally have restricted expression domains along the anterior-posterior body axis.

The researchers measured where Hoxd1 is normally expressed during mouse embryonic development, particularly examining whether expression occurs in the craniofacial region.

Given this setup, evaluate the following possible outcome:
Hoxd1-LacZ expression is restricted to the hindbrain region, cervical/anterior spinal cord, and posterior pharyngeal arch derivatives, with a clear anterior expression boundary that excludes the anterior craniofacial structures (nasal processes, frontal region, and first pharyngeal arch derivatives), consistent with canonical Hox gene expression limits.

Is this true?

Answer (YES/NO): NO